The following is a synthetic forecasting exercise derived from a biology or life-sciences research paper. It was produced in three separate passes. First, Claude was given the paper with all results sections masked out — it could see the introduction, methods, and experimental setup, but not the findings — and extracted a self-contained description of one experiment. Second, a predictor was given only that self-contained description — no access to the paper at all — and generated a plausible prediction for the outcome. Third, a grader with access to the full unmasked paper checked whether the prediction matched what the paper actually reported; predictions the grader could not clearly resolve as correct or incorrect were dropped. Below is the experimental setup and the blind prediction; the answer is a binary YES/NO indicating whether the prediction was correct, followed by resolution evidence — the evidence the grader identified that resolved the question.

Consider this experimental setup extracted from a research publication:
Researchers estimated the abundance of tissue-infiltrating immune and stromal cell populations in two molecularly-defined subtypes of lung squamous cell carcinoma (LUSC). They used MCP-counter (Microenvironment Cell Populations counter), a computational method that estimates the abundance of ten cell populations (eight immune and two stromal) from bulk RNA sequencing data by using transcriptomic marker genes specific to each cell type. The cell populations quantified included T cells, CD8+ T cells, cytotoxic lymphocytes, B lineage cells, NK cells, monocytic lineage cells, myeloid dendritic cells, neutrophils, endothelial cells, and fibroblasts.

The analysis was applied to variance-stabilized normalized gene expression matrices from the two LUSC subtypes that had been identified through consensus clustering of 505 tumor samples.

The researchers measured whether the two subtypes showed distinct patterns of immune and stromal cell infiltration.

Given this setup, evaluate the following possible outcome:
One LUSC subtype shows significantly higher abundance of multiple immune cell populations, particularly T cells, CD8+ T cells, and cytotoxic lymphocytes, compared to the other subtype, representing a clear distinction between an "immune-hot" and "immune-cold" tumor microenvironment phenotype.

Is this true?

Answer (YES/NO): YES